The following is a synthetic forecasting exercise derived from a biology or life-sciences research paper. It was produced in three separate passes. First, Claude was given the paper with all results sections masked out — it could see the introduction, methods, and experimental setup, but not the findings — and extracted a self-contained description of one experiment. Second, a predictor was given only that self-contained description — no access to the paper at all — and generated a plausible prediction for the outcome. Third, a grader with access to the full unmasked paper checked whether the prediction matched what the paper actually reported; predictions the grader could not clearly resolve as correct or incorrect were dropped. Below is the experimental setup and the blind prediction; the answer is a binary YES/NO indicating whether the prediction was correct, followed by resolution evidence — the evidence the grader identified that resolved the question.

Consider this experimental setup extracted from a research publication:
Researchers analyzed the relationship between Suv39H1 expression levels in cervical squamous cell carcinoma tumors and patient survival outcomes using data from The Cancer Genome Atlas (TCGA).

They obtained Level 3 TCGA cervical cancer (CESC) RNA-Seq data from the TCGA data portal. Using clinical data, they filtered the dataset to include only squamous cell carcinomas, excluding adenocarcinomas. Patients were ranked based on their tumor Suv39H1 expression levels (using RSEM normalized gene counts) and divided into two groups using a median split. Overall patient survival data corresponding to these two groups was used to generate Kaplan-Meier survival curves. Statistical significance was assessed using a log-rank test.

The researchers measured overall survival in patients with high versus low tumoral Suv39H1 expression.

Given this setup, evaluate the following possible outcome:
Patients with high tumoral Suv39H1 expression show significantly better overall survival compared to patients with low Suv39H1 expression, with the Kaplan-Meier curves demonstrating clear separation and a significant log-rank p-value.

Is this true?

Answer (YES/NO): YES